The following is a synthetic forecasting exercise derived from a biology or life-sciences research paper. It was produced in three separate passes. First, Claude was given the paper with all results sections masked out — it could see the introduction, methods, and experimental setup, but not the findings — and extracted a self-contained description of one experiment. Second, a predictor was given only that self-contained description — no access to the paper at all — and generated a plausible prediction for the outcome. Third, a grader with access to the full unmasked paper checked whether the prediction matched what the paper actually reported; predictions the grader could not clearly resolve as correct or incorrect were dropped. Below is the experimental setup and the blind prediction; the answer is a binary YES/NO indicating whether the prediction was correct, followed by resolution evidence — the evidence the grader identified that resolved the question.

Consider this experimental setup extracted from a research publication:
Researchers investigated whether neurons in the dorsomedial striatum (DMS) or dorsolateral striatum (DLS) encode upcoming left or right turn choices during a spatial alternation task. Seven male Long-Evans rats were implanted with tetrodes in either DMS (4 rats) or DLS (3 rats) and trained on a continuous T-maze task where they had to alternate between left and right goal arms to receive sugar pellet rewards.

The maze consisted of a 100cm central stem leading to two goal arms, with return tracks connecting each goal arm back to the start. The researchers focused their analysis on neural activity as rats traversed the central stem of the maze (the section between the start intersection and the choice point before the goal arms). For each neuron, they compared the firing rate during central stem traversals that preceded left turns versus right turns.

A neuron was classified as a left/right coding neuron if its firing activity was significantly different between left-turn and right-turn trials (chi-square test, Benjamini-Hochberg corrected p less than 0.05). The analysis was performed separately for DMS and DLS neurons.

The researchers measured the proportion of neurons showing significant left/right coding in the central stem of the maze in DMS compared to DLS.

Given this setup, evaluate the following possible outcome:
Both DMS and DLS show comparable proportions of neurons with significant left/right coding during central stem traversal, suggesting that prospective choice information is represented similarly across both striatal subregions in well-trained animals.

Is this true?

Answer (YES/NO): NO